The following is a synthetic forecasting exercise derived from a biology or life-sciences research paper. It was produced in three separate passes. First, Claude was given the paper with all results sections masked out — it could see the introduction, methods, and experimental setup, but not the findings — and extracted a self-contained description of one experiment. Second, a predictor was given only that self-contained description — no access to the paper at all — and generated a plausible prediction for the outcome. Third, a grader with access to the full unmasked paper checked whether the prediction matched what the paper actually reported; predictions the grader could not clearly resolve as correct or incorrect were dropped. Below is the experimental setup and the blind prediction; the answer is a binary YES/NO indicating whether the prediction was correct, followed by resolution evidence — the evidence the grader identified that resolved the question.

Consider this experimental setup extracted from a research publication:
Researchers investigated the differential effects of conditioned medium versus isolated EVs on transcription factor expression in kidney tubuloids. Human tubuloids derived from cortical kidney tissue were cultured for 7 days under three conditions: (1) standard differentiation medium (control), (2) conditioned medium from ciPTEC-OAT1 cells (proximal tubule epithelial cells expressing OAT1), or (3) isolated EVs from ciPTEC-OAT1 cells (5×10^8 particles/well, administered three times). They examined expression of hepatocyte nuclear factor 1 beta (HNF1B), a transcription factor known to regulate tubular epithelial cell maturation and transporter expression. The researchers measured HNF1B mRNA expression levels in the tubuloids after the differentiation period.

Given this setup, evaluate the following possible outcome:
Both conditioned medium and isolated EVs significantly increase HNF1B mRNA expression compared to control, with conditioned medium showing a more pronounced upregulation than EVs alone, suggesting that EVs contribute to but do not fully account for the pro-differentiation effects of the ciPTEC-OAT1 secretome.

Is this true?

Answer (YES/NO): NO